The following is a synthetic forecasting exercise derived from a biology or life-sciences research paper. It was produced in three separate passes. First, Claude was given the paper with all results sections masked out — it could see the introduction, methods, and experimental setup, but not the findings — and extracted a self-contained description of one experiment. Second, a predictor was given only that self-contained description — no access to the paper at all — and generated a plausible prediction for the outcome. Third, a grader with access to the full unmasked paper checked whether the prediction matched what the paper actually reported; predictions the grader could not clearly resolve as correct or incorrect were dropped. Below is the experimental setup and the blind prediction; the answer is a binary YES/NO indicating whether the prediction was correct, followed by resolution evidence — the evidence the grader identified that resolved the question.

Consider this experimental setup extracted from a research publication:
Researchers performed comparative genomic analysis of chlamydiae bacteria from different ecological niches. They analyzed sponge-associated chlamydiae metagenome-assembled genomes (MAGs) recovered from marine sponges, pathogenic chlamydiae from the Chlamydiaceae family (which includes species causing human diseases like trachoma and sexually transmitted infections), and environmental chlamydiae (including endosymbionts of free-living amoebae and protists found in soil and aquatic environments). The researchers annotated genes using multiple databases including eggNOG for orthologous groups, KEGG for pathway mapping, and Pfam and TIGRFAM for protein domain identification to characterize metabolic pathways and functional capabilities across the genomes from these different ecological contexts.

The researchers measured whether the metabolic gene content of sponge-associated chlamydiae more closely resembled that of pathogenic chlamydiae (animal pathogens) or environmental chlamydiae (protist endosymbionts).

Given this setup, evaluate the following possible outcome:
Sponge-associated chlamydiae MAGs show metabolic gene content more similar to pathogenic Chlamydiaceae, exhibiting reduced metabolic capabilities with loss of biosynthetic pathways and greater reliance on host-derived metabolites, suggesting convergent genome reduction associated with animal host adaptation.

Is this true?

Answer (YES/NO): NO